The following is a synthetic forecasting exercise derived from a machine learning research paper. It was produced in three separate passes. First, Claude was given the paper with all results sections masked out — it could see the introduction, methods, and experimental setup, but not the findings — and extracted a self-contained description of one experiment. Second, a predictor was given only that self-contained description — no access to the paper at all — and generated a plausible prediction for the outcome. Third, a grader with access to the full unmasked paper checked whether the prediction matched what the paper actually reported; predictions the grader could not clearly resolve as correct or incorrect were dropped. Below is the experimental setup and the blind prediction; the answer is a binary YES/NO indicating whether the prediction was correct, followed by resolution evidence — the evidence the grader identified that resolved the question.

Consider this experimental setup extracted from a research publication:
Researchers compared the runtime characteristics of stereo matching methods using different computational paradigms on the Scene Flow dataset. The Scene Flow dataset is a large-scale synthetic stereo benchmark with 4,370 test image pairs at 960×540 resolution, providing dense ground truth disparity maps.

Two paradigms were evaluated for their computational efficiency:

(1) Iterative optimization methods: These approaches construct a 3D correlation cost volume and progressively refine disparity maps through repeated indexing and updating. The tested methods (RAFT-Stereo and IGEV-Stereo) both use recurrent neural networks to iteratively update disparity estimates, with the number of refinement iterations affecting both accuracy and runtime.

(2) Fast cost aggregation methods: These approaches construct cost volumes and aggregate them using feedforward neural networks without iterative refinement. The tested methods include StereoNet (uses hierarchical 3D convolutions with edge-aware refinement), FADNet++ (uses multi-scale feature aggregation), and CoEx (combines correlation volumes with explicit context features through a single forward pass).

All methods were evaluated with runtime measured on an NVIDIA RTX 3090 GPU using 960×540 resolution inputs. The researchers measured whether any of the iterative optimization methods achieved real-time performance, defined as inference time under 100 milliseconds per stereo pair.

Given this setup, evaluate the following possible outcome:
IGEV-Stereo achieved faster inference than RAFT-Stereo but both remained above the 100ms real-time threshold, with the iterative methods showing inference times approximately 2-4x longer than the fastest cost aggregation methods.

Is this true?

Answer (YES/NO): NO